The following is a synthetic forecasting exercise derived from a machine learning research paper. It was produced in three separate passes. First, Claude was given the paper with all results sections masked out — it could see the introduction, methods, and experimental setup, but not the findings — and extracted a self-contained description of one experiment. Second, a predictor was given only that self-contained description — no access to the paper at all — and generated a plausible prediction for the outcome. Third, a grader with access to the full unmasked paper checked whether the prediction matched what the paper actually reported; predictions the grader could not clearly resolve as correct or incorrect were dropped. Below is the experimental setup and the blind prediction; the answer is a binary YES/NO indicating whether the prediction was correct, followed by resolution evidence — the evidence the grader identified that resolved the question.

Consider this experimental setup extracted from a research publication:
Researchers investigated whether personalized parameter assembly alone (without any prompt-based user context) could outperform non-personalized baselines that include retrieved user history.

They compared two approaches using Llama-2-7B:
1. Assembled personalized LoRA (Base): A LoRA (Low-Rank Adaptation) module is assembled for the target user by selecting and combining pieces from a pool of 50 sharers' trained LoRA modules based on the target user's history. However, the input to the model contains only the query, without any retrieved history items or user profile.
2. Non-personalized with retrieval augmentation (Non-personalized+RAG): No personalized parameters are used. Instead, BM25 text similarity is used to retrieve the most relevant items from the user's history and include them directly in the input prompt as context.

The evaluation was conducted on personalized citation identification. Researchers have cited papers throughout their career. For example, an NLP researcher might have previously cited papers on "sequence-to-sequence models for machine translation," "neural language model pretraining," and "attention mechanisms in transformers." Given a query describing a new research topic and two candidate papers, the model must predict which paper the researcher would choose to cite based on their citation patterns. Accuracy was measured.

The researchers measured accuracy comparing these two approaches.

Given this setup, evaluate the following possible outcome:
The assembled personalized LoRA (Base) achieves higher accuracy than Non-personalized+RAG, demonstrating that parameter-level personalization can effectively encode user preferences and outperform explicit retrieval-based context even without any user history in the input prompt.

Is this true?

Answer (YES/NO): YES